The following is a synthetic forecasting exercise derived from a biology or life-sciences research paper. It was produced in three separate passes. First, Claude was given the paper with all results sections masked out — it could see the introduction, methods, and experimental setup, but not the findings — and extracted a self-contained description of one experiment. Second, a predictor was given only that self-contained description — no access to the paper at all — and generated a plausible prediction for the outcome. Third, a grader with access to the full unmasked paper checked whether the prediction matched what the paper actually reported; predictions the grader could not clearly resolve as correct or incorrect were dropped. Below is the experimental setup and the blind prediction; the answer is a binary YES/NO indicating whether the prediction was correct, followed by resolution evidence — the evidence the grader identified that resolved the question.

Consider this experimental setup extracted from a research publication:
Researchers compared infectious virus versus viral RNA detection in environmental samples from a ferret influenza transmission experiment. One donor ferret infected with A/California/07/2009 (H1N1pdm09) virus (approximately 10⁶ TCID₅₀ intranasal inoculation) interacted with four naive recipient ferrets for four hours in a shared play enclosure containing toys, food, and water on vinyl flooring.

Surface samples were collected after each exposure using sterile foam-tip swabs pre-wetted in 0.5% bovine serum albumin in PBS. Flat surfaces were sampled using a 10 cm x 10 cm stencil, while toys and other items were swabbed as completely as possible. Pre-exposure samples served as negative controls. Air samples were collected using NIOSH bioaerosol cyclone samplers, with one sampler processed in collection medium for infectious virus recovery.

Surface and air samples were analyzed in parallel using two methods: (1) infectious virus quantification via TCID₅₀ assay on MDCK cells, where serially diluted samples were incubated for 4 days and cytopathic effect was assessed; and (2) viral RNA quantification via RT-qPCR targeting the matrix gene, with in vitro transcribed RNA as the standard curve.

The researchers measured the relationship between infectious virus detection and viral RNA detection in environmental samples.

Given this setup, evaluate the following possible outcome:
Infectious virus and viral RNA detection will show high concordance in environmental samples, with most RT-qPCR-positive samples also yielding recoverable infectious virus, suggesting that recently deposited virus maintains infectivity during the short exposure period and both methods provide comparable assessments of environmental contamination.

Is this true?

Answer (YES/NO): NO